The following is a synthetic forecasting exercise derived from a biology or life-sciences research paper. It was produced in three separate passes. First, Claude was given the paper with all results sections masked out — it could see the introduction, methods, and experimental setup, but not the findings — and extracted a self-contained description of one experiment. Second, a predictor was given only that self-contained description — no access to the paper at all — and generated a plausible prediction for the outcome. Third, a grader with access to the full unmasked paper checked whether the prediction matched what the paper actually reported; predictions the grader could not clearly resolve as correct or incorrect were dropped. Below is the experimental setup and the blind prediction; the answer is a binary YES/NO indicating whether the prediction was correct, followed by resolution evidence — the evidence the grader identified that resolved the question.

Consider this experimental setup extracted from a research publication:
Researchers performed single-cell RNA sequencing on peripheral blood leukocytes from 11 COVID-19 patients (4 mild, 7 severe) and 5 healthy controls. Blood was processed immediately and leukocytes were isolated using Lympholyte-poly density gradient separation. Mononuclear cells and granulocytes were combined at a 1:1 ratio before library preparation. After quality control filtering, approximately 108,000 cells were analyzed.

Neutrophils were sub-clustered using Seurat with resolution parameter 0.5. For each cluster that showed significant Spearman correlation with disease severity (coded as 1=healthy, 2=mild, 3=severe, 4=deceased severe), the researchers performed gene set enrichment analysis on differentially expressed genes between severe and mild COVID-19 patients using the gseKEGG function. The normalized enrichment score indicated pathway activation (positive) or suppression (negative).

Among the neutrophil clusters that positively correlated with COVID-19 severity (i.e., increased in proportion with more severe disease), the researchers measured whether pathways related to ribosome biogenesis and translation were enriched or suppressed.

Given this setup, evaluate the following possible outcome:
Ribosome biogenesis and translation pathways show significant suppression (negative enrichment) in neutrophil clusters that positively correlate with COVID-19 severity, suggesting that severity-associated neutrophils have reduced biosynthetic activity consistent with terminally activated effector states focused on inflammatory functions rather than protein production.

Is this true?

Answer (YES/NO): NO